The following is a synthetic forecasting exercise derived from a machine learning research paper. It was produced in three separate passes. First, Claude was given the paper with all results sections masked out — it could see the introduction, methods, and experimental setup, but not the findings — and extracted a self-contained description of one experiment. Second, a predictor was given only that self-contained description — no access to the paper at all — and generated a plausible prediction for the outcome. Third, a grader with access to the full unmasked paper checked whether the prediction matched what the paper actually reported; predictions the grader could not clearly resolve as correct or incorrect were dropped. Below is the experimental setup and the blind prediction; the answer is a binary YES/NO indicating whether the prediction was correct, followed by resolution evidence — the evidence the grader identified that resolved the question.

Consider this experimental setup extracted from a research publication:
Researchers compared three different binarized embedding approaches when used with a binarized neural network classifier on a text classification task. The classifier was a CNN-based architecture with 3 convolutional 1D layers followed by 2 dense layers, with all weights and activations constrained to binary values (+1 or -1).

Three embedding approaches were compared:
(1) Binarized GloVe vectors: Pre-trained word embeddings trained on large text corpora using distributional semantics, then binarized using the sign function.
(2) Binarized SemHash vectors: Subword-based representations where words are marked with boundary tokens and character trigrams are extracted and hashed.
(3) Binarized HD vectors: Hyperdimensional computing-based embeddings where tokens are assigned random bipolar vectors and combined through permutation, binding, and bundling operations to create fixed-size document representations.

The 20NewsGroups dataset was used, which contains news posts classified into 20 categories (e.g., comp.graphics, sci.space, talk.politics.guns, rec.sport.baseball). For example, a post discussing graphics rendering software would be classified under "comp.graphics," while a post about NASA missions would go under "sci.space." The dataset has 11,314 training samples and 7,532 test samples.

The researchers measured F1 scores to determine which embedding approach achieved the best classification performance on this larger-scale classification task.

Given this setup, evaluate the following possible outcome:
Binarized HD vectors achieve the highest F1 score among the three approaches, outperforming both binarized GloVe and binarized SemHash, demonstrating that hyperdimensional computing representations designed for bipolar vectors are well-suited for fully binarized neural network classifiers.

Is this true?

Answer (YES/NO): YES